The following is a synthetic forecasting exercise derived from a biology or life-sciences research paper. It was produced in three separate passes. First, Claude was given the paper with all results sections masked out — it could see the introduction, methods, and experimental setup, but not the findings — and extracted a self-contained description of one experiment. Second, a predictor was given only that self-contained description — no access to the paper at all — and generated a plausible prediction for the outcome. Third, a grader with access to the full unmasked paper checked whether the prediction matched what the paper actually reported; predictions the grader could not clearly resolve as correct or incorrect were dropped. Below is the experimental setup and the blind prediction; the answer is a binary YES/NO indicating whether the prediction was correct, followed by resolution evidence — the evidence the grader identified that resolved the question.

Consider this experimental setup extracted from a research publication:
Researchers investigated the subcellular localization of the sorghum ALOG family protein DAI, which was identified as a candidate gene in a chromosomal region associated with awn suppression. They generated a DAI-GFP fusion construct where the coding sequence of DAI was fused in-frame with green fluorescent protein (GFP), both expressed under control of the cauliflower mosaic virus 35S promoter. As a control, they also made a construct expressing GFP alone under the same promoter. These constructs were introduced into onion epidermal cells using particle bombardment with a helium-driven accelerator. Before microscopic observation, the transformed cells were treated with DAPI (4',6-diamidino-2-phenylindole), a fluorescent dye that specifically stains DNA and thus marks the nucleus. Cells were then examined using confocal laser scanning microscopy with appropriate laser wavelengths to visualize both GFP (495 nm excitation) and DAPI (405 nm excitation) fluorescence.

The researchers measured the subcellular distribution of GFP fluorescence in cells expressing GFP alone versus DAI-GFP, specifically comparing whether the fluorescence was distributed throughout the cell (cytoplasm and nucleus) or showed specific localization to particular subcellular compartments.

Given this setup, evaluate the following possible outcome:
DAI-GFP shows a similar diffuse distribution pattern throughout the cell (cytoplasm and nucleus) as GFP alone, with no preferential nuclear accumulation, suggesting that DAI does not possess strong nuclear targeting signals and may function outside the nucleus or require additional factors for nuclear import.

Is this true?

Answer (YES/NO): NO